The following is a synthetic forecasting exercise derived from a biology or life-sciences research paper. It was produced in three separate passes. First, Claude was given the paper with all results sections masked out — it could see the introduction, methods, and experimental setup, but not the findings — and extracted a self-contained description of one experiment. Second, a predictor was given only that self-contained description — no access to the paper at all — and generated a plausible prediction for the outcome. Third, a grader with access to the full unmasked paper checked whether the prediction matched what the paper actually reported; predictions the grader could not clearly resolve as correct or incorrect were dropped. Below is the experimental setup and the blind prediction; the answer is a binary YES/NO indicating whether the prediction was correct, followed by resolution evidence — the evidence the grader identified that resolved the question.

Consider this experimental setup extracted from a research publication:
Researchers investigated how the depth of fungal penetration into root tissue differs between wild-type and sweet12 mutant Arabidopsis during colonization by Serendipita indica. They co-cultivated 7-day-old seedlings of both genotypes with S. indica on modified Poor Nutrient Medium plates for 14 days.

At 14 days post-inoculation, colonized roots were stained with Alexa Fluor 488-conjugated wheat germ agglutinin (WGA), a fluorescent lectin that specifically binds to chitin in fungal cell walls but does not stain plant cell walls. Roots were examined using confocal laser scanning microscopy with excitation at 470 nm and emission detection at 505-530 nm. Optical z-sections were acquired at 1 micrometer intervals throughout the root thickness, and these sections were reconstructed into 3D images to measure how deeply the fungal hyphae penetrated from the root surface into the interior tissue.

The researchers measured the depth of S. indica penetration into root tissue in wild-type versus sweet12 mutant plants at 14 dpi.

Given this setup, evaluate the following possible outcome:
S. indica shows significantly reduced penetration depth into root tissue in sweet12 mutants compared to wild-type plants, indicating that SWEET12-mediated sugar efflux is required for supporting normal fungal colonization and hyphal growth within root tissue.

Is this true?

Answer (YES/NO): NO